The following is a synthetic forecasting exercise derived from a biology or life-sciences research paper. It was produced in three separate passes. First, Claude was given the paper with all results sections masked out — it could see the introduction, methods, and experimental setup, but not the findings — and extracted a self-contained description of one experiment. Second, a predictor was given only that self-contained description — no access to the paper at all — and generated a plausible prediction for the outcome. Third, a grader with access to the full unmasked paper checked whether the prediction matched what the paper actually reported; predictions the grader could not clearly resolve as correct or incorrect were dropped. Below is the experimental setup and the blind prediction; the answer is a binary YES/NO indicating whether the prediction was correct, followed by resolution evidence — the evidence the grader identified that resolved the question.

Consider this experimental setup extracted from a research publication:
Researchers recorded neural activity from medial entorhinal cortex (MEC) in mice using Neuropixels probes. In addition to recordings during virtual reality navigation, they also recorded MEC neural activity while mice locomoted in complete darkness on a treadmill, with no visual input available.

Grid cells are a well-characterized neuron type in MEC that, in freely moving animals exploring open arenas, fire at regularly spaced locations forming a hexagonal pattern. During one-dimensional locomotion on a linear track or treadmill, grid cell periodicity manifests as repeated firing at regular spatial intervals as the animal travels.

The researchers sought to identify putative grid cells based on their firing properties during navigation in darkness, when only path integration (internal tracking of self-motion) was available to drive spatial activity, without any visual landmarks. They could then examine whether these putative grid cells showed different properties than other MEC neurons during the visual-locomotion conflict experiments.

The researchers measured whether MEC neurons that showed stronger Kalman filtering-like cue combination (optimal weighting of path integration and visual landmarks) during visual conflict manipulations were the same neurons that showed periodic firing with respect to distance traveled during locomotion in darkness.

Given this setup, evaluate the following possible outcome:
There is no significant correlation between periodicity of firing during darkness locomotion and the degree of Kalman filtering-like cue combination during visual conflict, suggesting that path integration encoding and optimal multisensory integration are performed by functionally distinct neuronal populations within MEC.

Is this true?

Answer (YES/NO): NO